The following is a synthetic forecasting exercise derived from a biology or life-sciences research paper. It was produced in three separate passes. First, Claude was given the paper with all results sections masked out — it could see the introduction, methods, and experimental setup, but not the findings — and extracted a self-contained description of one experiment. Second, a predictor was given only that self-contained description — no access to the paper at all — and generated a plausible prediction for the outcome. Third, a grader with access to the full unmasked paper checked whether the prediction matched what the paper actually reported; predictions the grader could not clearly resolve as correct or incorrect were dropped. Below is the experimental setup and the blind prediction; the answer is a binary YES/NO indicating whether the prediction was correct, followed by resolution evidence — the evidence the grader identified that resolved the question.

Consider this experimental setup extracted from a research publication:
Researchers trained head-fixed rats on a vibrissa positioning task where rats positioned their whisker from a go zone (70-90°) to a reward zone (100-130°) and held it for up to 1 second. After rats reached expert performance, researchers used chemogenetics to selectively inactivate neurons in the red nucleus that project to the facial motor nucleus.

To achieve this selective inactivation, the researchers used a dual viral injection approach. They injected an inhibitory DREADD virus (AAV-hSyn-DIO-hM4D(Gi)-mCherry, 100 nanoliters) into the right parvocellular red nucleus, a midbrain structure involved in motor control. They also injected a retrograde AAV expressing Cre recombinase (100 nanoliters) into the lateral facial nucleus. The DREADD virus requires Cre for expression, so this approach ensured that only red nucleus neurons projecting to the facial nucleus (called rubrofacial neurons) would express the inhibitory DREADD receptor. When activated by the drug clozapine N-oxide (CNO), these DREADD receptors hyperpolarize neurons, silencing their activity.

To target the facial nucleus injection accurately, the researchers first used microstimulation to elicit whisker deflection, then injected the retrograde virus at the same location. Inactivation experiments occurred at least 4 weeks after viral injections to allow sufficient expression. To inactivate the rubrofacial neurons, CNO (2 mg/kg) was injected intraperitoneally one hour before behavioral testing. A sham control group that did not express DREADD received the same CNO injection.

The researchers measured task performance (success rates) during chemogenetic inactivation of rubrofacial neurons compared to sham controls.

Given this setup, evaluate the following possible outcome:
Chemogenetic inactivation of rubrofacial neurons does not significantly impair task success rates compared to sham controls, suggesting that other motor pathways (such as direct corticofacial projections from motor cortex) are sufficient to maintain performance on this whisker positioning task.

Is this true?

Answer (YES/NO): NO